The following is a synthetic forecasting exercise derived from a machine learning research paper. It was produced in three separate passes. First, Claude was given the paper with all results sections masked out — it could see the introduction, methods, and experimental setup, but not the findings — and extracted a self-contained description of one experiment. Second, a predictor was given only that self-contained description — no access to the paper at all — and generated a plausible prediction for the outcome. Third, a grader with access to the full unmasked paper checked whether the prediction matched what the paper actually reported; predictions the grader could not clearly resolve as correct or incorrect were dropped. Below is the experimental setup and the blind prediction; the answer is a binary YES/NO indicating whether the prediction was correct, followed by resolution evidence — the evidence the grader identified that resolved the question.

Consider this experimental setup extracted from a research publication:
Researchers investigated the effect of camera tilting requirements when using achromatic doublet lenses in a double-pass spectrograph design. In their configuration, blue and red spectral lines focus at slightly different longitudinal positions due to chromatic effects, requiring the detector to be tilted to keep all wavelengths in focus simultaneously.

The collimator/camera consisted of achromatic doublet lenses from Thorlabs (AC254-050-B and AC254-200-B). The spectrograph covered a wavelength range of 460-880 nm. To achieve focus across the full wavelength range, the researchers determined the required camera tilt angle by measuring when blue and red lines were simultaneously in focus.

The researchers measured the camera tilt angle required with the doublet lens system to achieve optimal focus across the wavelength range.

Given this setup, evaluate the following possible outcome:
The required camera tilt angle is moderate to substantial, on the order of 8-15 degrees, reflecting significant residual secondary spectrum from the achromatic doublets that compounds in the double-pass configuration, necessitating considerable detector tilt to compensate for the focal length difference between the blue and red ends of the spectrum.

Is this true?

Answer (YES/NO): NO